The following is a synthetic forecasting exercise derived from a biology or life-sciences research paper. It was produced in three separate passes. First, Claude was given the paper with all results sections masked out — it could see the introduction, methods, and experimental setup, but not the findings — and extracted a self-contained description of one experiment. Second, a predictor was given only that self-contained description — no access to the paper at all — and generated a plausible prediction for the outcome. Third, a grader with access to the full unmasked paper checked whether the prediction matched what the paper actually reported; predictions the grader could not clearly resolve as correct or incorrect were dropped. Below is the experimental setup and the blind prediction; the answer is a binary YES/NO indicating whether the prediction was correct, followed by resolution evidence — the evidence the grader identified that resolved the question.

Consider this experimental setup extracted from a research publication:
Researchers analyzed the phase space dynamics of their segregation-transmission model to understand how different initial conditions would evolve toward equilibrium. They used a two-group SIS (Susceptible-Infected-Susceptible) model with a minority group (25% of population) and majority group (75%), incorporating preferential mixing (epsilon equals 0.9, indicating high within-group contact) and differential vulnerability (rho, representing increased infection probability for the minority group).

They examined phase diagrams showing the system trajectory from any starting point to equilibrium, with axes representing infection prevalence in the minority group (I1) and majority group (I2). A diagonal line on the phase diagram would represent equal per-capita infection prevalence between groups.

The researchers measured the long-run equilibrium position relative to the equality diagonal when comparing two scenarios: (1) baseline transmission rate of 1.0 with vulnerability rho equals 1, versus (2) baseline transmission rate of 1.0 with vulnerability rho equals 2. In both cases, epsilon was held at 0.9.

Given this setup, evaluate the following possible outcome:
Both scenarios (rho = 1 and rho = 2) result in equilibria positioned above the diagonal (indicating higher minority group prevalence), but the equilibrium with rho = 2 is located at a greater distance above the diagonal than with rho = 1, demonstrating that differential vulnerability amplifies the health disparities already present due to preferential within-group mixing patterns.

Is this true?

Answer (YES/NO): NO